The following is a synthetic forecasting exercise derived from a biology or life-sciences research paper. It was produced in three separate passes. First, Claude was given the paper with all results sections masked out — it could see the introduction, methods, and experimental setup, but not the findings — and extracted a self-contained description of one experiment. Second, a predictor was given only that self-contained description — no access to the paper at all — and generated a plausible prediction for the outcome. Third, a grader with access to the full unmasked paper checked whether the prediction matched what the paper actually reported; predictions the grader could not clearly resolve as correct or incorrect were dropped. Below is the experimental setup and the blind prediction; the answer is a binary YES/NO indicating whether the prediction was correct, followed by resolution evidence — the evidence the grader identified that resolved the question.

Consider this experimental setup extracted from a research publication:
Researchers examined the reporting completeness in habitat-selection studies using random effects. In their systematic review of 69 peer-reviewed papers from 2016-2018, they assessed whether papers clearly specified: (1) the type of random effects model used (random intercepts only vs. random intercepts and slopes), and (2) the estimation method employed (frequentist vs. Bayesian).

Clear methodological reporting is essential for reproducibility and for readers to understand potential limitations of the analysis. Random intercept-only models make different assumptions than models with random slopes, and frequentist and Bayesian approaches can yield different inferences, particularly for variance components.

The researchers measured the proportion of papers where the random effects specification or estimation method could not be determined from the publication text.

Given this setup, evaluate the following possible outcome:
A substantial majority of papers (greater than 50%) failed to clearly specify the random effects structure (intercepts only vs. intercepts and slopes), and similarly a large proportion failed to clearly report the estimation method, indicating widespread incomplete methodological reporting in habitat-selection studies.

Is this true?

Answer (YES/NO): NO